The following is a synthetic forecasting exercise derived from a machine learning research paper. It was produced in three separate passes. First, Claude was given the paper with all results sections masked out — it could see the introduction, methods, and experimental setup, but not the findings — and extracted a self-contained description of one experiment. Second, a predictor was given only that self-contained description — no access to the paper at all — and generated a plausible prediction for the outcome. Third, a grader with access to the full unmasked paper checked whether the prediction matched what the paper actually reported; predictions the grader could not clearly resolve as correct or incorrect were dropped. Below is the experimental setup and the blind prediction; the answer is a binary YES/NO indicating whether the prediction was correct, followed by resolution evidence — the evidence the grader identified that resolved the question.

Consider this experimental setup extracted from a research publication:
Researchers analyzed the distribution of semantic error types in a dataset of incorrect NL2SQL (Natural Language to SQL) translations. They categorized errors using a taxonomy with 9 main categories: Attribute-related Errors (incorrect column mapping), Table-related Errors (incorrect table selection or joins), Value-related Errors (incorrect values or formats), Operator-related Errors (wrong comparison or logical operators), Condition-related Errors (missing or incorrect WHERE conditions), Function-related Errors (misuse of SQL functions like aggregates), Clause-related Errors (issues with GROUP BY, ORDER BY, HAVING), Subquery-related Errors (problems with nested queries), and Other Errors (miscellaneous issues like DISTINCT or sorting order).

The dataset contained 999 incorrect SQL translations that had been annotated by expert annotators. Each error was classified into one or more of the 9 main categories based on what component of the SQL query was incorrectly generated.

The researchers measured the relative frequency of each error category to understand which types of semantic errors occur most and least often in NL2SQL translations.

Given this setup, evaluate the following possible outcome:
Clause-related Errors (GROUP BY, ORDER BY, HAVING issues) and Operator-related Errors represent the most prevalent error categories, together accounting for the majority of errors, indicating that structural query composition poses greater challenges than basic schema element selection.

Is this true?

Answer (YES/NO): NO